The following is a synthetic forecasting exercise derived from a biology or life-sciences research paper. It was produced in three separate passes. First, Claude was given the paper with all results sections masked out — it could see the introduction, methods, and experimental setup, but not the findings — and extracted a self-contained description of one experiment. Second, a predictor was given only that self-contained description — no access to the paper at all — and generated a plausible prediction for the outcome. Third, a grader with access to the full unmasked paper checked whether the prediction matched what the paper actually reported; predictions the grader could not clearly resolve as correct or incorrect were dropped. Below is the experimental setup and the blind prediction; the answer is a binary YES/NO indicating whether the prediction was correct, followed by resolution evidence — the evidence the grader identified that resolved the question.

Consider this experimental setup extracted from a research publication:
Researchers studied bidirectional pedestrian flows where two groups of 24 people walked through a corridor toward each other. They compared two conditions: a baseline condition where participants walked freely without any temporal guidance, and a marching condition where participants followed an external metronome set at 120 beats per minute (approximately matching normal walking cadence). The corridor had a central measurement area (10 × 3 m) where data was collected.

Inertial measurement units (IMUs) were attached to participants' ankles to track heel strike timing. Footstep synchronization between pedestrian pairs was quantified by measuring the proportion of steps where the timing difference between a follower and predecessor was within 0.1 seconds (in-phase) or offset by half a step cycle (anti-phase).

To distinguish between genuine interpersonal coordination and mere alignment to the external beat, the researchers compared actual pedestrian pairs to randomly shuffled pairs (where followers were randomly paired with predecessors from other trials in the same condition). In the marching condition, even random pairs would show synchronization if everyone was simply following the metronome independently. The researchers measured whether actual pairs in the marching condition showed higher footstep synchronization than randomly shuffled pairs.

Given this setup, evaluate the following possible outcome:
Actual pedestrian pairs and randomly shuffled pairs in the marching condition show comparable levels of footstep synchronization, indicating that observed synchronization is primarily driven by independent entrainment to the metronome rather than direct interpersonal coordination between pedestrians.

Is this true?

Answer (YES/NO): NO